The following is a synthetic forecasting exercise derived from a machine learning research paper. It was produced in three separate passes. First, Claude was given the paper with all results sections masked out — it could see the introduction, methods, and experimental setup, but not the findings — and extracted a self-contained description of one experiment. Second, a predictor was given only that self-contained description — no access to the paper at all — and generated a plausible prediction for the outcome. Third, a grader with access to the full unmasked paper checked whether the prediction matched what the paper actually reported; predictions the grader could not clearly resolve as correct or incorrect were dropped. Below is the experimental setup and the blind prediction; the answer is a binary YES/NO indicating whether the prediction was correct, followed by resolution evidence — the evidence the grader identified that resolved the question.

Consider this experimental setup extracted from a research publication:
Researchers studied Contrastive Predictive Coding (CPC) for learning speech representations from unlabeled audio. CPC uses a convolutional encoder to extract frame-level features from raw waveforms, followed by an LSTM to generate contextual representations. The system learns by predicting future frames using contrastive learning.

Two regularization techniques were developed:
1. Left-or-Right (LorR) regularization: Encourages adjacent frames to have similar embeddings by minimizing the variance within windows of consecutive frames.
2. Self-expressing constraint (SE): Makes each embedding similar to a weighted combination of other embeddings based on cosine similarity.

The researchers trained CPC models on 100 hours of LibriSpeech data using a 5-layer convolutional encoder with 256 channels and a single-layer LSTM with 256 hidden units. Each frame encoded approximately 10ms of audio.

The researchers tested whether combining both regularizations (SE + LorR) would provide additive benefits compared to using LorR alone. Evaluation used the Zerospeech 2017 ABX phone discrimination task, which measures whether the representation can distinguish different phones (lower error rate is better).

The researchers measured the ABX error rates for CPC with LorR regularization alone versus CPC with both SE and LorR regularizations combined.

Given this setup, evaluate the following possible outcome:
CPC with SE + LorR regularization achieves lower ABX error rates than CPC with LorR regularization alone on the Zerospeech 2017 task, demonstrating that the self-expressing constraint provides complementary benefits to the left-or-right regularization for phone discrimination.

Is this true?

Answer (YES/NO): NO